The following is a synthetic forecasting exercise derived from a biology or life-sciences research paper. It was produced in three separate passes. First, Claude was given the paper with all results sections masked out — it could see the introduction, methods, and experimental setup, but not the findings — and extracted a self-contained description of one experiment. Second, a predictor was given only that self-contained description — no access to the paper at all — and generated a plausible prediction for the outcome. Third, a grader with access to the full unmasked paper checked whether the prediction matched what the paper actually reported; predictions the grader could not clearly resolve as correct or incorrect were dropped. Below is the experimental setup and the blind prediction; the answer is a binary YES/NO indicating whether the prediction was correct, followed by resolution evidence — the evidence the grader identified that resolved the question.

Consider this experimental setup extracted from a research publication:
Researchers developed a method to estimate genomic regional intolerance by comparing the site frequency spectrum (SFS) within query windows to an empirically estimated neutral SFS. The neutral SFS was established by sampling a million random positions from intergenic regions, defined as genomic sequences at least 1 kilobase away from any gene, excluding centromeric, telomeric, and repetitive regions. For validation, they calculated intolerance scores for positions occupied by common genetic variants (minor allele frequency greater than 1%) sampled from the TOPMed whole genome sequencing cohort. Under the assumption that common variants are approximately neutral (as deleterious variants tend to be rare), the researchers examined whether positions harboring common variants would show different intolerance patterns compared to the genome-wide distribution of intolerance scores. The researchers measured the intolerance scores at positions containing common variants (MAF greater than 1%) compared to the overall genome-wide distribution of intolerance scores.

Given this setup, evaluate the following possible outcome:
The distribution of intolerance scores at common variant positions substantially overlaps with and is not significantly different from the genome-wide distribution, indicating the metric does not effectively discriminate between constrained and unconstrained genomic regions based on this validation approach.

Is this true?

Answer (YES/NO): NO